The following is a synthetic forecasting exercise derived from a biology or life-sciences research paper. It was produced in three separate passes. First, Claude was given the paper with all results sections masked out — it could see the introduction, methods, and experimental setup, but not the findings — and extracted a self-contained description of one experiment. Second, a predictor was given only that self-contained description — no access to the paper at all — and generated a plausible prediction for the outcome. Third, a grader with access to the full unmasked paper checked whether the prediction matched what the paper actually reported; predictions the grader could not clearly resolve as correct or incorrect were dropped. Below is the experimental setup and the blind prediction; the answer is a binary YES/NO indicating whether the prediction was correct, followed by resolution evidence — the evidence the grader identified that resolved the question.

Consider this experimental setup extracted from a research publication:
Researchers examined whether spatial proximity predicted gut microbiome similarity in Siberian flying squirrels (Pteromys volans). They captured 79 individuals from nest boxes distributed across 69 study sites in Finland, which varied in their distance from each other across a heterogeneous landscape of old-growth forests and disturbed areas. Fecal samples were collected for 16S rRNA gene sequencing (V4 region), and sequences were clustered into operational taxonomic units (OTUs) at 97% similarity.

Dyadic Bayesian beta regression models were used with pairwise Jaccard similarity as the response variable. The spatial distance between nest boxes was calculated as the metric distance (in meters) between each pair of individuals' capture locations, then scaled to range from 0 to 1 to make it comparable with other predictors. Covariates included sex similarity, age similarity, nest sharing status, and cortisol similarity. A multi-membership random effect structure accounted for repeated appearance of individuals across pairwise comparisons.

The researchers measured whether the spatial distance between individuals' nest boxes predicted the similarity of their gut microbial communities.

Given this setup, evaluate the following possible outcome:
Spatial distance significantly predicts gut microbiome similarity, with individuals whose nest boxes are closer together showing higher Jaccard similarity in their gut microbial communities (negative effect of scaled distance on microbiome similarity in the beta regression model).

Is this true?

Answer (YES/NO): NO